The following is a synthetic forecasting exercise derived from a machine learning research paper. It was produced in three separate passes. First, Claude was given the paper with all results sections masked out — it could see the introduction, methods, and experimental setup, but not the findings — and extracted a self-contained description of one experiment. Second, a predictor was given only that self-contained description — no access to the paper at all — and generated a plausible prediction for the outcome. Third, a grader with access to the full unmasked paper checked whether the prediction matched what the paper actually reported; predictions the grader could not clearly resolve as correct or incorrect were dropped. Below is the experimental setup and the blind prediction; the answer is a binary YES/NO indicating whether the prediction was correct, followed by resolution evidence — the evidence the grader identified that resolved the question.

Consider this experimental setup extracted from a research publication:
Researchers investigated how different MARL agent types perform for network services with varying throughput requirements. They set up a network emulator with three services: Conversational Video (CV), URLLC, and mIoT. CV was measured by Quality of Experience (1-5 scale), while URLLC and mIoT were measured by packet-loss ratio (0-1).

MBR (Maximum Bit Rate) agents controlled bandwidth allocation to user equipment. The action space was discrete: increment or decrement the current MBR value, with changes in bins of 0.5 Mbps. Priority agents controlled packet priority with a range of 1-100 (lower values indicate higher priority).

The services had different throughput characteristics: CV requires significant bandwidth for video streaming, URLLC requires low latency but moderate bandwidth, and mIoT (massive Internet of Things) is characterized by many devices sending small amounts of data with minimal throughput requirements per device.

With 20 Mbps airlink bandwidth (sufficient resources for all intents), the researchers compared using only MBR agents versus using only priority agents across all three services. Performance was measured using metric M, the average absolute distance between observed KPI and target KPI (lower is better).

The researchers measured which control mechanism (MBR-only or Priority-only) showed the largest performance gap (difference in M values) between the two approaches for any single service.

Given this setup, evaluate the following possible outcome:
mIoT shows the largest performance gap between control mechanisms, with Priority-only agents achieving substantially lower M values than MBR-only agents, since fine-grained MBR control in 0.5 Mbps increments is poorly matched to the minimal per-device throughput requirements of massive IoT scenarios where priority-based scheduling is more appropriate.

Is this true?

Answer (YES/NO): YES